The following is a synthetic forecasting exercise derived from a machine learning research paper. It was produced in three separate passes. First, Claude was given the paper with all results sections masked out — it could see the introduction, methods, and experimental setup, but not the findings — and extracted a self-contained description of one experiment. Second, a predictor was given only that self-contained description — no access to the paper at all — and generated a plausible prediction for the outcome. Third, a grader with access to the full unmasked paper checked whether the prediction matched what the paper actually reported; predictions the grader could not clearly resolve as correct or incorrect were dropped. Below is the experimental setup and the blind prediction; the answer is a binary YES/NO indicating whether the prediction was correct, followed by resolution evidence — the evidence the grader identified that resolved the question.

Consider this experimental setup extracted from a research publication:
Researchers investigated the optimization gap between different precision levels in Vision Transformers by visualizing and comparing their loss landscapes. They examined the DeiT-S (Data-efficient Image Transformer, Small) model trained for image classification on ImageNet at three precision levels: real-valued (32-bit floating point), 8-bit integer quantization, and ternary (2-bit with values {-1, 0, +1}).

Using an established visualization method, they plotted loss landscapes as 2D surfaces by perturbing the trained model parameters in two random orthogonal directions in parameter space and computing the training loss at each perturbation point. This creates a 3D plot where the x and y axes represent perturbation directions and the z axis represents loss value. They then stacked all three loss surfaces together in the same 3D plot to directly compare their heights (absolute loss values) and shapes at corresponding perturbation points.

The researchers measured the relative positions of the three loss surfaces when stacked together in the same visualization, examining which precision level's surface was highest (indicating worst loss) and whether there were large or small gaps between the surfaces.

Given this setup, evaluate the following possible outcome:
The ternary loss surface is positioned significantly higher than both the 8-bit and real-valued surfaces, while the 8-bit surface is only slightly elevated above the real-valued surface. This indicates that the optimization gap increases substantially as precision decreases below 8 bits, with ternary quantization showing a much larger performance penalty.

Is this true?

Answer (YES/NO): YES